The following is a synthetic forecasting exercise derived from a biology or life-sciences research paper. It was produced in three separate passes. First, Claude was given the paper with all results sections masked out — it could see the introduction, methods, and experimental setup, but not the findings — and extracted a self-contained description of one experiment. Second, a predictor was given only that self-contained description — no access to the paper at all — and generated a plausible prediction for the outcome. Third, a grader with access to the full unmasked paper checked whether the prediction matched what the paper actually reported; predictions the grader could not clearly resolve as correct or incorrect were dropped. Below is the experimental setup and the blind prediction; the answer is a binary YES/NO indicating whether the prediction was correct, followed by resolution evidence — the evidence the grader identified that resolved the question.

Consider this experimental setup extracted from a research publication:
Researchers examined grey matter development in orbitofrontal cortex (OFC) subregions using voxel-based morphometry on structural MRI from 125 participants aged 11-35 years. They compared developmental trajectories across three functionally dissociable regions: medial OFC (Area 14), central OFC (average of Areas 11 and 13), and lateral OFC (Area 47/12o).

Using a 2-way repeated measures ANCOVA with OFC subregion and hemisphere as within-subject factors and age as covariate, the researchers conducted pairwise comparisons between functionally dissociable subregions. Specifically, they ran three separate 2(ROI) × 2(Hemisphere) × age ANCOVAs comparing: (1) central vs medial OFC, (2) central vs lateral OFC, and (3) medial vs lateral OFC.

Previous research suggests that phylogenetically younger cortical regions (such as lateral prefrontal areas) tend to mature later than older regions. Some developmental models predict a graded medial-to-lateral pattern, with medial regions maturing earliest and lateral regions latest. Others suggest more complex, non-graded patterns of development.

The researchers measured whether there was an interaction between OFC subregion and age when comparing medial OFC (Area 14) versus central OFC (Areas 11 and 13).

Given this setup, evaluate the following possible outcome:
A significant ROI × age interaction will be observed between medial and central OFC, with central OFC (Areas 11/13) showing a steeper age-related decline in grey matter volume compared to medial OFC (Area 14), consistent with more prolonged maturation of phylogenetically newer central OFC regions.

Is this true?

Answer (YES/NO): NO